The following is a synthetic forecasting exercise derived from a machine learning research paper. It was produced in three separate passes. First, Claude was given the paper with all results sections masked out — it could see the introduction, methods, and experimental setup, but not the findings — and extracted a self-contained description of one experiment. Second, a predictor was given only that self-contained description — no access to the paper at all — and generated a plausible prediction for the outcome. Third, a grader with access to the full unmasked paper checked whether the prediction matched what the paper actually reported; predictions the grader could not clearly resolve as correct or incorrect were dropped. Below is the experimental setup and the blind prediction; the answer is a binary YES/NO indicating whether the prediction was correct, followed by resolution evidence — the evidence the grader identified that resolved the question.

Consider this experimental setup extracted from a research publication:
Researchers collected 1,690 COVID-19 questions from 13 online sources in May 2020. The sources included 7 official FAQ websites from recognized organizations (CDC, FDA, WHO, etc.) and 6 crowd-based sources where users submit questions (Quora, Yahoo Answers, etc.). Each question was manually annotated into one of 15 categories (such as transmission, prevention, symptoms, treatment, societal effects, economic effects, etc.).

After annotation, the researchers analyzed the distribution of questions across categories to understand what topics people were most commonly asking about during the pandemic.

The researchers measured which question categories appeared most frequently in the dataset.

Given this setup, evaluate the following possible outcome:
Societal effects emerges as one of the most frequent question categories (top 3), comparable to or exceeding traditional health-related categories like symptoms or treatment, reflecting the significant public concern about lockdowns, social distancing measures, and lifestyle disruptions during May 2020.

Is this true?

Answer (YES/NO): YES